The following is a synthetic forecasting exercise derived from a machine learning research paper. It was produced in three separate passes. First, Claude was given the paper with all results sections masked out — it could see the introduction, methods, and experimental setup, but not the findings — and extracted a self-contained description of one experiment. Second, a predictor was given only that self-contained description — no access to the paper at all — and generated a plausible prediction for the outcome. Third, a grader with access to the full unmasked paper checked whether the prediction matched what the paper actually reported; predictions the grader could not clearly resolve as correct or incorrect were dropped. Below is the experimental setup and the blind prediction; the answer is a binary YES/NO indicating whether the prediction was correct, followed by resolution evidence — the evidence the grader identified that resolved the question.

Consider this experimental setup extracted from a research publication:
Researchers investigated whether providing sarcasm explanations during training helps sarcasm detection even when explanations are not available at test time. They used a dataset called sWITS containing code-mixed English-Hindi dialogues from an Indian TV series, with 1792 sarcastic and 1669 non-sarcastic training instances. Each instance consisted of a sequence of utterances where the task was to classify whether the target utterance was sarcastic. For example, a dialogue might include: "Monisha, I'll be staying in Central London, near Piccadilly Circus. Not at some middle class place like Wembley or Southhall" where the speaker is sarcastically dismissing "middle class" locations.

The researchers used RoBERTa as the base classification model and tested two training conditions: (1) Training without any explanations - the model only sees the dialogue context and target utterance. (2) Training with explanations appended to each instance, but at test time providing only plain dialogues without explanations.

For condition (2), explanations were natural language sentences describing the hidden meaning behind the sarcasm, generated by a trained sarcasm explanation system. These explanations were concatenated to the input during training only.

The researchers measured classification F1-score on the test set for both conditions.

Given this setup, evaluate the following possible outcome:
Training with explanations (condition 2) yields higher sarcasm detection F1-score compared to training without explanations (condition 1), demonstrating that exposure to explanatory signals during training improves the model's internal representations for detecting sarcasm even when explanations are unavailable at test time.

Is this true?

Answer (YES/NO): YES